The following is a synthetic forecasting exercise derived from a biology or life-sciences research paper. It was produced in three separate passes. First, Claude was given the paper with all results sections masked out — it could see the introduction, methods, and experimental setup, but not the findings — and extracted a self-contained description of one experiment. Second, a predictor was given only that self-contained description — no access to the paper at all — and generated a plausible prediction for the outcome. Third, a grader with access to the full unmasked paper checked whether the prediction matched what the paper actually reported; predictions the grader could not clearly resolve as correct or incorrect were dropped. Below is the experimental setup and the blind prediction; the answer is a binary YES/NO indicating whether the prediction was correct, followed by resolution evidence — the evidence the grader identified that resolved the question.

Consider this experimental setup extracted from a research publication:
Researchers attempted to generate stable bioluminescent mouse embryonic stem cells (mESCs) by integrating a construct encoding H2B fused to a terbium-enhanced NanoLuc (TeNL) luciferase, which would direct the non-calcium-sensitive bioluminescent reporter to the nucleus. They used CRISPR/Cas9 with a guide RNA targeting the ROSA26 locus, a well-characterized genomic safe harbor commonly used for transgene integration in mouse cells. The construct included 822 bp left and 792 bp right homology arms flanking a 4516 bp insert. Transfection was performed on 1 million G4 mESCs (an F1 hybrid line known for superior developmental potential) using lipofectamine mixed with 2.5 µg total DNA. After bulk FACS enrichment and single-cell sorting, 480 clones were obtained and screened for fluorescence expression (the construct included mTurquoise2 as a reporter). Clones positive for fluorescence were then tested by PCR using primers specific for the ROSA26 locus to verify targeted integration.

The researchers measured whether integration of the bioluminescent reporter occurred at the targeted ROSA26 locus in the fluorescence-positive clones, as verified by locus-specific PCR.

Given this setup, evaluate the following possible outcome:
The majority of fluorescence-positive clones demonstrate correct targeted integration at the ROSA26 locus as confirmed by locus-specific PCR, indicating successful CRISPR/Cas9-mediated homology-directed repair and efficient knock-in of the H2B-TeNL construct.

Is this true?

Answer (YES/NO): NO